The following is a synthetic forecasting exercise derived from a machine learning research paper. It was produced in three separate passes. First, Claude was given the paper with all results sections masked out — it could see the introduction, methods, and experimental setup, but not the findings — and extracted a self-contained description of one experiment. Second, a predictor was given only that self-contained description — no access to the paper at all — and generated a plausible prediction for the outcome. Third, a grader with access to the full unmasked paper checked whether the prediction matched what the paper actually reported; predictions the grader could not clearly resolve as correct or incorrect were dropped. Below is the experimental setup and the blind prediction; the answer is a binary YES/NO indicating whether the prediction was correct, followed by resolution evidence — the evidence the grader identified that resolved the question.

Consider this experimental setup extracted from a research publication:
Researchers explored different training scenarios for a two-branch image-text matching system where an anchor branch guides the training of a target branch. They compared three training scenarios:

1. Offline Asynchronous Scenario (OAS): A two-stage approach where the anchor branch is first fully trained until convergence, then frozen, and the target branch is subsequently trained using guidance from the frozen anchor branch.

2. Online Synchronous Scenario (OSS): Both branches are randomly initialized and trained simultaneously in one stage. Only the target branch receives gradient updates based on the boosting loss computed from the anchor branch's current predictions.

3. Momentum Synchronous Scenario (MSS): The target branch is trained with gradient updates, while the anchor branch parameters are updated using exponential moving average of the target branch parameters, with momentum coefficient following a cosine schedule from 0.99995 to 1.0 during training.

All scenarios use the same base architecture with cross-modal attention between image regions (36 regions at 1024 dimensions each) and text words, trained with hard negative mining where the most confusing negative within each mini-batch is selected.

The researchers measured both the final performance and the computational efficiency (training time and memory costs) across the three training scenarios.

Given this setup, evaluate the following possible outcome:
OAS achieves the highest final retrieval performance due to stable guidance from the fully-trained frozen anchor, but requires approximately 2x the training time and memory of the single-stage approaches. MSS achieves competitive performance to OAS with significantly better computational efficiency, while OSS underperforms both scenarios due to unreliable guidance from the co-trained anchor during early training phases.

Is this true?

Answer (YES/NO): NO